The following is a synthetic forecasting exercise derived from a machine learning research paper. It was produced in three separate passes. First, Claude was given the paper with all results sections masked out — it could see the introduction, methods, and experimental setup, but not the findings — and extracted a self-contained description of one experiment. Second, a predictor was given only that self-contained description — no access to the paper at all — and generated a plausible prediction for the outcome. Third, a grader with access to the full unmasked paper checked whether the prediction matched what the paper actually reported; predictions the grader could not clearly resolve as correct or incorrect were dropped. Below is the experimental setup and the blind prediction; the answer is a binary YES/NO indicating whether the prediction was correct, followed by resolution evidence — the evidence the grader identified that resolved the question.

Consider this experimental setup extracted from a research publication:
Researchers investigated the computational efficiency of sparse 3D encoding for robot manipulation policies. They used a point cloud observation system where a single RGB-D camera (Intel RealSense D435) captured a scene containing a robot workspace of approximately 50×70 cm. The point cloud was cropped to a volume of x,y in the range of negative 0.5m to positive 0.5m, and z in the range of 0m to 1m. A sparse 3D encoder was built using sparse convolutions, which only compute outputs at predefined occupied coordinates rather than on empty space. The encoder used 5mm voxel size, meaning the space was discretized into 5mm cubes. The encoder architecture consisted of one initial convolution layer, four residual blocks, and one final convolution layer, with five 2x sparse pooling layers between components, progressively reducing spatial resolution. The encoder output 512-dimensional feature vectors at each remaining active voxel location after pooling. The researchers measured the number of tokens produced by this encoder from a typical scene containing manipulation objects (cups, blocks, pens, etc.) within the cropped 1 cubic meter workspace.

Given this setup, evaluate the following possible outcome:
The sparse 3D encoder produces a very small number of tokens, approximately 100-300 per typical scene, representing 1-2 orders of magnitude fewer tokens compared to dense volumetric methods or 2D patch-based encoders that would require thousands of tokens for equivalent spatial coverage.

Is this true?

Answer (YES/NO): NO